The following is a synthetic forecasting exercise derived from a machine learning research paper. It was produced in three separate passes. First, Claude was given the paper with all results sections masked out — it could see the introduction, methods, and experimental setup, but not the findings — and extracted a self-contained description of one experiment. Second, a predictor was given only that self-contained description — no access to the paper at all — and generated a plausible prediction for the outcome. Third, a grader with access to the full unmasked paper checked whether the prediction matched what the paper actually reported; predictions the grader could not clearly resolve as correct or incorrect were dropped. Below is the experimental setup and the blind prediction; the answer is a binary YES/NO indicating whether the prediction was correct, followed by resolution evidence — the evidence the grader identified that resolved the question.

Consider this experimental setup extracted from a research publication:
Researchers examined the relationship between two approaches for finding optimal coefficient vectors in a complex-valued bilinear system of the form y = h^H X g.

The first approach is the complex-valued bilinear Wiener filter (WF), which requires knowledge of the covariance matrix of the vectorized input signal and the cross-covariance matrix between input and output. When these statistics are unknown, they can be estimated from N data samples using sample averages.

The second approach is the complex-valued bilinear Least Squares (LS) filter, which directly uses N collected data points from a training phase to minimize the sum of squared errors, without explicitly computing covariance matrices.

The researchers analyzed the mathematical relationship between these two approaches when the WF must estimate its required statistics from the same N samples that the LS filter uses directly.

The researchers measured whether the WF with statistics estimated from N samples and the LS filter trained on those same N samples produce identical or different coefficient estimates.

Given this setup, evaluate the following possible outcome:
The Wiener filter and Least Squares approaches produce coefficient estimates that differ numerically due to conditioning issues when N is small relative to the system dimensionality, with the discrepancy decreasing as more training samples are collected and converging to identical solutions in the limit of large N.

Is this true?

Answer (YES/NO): NO